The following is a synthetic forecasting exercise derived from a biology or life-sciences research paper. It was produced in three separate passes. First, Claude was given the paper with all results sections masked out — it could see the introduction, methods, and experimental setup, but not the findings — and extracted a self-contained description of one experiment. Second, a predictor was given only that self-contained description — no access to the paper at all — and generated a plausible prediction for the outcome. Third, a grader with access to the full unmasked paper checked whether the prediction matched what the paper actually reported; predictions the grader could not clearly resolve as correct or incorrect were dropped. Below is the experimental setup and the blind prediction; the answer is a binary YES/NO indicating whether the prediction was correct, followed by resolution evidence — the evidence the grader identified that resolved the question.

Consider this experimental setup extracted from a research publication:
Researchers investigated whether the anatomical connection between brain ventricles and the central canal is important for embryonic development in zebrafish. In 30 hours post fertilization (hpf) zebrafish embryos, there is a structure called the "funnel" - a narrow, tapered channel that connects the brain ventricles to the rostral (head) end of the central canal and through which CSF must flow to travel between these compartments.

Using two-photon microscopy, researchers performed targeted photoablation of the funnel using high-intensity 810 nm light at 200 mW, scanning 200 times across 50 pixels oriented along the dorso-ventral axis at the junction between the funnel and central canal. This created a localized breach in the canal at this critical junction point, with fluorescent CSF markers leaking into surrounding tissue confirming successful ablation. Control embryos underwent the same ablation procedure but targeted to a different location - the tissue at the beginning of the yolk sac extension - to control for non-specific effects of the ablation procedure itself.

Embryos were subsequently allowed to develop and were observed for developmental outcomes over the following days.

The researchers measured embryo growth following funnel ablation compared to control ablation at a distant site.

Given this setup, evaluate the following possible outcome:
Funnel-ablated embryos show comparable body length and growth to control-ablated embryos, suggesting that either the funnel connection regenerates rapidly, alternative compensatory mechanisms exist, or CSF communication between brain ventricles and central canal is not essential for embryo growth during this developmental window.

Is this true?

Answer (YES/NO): NO